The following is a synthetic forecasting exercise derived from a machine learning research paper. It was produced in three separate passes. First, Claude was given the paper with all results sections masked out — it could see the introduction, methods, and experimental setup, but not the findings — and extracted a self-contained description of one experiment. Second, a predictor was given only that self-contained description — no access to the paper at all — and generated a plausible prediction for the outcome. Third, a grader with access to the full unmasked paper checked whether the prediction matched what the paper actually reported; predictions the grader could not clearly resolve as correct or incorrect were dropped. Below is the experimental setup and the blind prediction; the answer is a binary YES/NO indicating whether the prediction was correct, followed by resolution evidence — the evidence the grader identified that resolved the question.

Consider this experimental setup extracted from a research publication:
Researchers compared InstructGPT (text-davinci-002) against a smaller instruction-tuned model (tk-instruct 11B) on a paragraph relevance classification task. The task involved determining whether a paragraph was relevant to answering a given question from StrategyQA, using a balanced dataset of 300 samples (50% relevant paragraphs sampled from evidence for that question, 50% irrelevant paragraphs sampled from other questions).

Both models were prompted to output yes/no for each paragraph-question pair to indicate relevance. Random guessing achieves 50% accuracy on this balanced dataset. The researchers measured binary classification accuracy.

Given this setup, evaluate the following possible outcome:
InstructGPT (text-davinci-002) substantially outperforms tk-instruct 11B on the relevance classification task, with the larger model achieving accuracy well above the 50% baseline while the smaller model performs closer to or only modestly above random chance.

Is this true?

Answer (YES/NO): NO